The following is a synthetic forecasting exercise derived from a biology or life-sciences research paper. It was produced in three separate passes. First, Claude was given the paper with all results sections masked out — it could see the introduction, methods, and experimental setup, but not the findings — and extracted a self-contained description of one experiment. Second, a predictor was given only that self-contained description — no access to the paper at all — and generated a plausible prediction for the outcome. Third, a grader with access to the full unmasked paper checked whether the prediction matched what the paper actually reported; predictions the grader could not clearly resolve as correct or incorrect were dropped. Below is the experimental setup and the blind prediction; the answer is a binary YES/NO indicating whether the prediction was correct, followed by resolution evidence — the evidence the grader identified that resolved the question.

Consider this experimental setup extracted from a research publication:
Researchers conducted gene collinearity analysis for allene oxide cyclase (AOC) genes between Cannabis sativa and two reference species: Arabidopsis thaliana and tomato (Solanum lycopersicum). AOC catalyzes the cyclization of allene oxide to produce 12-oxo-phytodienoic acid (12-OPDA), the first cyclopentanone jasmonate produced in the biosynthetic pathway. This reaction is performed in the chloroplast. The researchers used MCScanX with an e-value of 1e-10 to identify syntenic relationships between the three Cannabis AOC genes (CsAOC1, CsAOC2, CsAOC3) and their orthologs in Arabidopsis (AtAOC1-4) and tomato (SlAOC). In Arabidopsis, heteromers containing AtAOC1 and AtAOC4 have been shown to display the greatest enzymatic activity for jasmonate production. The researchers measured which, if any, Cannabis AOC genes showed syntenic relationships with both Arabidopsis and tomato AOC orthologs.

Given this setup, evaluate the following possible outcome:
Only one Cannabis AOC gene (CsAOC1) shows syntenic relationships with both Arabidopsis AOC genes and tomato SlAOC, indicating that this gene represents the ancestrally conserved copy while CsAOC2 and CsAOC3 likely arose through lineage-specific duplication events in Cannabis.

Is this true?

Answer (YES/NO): NO